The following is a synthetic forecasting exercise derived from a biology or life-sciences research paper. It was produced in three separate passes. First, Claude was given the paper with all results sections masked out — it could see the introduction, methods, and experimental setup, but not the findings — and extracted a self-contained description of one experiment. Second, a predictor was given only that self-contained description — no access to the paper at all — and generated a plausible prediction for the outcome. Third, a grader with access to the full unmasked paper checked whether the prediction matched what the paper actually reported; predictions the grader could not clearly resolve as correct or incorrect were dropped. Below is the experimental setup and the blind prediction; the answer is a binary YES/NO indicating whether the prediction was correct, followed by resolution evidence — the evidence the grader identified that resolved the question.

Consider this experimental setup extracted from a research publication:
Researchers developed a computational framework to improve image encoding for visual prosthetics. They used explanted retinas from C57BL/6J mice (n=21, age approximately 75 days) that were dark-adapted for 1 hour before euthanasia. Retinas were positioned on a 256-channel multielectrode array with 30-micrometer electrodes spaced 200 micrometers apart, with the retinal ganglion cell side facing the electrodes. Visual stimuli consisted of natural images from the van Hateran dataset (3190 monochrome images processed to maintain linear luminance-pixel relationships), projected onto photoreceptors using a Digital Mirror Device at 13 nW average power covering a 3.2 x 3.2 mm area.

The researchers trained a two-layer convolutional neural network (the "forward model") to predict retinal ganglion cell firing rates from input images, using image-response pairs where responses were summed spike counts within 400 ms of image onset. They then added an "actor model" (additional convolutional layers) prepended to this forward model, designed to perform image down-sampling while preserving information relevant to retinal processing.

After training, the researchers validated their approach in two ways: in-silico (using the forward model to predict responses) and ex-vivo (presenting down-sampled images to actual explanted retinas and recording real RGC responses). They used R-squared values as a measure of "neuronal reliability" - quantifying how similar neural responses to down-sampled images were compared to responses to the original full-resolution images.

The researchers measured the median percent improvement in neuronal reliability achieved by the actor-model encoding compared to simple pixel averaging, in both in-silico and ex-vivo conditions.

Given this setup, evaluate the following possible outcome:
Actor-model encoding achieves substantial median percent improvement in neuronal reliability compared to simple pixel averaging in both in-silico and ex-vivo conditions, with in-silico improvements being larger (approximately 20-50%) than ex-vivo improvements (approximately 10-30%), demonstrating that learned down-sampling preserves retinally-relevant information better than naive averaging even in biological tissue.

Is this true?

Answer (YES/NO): NO